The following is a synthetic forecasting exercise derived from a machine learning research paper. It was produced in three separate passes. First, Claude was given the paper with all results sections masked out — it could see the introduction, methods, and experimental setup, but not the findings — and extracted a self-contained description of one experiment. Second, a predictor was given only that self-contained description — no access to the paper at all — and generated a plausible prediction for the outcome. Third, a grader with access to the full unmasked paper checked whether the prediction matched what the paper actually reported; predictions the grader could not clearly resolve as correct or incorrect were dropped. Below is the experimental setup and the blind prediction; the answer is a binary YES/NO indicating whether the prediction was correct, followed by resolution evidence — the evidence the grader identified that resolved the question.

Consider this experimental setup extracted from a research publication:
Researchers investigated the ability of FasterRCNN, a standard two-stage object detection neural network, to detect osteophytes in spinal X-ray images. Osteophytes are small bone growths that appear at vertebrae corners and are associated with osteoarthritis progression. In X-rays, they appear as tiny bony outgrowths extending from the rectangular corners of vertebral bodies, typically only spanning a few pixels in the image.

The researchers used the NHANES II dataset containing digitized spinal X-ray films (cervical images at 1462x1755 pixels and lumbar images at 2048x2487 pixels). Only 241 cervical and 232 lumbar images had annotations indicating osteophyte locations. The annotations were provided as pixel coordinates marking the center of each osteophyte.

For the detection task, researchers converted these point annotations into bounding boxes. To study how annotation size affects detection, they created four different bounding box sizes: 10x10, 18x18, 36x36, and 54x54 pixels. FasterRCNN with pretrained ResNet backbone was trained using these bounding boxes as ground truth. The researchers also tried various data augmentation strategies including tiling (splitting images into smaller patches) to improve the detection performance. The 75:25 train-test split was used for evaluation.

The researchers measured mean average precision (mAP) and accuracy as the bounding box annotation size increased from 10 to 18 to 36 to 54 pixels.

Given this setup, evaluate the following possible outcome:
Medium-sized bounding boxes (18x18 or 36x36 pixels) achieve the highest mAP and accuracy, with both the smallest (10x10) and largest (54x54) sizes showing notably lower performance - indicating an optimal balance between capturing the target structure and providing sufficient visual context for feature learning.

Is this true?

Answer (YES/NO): NO